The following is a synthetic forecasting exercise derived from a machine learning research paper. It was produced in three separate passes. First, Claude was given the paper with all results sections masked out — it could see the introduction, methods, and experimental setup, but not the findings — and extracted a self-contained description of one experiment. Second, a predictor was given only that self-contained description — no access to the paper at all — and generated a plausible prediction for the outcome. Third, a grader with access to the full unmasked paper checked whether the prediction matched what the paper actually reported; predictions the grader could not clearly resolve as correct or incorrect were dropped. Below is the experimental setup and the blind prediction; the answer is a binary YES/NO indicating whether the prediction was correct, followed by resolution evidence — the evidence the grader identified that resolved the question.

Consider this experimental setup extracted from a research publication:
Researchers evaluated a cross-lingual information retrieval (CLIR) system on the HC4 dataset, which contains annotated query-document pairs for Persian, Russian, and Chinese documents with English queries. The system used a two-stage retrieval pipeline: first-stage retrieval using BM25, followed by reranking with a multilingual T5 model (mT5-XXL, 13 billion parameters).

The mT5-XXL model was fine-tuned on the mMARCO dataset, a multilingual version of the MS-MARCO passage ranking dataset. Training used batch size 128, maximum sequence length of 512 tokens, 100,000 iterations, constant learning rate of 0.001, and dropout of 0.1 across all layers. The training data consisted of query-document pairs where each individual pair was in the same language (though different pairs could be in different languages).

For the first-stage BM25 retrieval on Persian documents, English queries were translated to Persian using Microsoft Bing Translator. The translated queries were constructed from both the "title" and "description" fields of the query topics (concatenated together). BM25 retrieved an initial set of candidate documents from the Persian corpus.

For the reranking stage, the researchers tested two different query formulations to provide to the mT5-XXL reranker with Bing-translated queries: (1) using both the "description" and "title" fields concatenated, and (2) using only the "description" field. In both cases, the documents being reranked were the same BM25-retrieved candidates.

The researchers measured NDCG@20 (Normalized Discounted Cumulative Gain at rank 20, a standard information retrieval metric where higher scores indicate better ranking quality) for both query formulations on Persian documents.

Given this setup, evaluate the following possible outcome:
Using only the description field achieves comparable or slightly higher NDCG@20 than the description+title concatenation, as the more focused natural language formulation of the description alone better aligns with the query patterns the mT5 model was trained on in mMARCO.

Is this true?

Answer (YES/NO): YES